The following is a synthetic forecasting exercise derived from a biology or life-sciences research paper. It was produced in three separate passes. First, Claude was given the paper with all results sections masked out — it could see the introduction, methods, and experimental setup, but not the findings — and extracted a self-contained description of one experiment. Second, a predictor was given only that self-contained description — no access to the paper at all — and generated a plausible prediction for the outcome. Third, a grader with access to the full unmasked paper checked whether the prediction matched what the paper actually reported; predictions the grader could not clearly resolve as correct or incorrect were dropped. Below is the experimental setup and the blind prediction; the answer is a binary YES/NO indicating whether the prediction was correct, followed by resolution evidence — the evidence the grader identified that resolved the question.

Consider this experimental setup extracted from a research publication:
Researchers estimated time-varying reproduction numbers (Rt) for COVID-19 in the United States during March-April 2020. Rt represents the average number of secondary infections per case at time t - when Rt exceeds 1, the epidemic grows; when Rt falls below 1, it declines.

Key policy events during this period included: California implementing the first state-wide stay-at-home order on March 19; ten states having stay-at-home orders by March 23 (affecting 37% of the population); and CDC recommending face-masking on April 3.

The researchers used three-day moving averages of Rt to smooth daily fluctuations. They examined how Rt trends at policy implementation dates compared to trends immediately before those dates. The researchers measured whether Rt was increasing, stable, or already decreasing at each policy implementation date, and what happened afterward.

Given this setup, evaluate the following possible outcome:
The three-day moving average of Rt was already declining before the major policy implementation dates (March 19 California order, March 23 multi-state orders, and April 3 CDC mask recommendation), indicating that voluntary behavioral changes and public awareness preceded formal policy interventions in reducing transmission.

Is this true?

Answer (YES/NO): NO